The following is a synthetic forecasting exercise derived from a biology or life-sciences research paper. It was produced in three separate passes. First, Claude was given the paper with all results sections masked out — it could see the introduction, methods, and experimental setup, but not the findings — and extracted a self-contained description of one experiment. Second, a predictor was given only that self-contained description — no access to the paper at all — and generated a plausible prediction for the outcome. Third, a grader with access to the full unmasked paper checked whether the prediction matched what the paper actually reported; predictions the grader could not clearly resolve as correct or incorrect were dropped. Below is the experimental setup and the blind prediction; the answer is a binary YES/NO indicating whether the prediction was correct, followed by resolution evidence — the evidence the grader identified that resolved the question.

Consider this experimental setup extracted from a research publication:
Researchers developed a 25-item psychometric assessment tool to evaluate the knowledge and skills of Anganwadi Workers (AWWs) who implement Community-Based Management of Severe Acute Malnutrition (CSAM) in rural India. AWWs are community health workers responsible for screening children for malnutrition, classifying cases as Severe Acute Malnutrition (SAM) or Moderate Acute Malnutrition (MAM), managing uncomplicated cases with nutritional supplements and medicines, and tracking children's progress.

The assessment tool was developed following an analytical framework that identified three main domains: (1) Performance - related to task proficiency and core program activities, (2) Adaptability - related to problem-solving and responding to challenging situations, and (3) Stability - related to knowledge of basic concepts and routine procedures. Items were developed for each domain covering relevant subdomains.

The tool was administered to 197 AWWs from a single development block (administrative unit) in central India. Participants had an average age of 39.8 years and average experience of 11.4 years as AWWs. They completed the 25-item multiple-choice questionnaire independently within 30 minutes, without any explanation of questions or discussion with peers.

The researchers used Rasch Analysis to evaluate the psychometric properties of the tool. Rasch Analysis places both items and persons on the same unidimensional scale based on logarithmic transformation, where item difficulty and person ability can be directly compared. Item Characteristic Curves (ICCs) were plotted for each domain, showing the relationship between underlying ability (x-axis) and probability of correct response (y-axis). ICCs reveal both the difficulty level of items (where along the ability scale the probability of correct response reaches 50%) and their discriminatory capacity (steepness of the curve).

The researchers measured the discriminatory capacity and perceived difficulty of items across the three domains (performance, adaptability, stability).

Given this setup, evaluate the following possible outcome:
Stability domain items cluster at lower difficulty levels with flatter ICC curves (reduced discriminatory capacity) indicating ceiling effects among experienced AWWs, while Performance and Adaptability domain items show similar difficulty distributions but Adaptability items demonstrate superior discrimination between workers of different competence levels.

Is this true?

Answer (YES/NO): NO